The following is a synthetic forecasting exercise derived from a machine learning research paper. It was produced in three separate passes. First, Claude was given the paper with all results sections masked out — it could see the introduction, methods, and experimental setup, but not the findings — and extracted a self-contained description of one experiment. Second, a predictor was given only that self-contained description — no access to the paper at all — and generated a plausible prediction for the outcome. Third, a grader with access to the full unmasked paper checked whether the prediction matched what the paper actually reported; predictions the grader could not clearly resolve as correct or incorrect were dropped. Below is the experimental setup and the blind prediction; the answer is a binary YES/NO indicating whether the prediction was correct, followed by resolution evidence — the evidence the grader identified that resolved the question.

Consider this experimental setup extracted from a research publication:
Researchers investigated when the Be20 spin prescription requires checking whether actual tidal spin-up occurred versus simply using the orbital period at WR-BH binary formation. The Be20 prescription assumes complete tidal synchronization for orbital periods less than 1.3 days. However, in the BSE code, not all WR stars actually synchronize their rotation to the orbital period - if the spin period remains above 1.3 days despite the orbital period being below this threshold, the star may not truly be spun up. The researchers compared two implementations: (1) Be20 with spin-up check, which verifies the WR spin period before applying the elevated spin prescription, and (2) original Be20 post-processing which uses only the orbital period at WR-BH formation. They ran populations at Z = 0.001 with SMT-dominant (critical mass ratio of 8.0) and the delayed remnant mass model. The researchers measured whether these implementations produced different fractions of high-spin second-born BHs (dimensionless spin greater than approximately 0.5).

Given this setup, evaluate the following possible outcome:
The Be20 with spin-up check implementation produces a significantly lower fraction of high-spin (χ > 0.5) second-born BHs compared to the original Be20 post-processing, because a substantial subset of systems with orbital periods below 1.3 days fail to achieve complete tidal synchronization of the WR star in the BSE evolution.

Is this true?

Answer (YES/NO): NO